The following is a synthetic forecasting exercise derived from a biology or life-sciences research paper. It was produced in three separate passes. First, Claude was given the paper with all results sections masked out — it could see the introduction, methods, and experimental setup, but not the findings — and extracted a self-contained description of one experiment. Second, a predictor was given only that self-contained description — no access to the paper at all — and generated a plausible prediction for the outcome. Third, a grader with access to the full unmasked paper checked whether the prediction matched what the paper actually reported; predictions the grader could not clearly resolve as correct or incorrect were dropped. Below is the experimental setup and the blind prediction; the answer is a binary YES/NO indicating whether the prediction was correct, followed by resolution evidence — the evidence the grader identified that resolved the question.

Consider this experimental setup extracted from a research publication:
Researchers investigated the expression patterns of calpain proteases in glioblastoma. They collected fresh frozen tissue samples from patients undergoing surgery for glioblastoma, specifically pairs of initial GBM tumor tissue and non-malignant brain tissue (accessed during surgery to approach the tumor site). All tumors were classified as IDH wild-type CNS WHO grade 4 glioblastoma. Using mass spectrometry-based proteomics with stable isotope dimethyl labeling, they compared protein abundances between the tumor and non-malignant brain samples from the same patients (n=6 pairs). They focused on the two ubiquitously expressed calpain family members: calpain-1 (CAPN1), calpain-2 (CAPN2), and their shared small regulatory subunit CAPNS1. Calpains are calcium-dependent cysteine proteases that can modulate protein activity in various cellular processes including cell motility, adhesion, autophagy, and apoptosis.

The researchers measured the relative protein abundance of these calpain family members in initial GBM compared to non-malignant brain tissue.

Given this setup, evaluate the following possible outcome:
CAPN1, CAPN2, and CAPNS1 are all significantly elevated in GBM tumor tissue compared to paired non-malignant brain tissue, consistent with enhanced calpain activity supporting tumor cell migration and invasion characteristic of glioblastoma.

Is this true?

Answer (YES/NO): NO